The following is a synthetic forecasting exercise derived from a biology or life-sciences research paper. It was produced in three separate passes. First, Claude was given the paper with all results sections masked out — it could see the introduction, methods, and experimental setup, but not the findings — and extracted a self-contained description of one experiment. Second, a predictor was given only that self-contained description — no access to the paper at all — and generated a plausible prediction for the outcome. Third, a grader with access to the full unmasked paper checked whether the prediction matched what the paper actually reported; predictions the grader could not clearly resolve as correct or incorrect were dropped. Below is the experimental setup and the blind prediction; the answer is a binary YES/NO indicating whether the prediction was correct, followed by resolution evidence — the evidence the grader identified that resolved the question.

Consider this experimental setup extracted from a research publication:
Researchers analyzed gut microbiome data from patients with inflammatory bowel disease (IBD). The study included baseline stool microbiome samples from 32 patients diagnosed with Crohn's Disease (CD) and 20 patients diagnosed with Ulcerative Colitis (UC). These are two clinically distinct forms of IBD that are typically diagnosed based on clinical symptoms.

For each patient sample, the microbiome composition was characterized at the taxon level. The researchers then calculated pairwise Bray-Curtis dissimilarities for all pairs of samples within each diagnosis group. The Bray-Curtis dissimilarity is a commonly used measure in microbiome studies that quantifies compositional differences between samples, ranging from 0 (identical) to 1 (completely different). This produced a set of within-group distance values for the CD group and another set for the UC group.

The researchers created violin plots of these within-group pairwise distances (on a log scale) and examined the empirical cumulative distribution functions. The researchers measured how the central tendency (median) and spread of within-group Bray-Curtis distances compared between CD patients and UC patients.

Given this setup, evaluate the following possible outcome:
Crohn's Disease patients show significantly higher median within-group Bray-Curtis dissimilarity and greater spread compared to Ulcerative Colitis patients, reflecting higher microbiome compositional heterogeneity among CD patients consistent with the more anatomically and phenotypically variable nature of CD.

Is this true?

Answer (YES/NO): NO